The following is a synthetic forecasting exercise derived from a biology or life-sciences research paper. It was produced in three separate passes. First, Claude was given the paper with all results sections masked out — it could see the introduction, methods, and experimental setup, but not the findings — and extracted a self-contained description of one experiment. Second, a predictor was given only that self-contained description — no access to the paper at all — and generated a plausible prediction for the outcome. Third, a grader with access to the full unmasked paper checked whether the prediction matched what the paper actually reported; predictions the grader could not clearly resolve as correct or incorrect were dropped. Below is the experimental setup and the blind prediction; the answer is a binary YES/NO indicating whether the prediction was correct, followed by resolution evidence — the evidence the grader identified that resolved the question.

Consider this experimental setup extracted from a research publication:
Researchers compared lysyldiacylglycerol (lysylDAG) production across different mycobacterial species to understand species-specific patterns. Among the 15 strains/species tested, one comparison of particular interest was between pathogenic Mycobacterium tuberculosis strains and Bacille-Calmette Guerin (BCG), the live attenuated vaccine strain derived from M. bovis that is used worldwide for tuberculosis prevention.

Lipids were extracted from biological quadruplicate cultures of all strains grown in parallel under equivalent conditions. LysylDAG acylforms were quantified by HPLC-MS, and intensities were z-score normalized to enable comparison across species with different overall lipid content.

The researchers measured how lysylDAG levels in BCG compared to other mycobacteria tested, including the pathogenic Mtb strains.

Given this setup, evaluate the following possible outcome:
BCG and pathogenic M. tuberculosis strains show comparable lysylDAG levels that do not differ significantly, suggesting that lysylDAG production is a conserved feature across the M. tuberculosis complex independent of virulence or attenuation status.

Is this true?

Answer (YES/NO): NO